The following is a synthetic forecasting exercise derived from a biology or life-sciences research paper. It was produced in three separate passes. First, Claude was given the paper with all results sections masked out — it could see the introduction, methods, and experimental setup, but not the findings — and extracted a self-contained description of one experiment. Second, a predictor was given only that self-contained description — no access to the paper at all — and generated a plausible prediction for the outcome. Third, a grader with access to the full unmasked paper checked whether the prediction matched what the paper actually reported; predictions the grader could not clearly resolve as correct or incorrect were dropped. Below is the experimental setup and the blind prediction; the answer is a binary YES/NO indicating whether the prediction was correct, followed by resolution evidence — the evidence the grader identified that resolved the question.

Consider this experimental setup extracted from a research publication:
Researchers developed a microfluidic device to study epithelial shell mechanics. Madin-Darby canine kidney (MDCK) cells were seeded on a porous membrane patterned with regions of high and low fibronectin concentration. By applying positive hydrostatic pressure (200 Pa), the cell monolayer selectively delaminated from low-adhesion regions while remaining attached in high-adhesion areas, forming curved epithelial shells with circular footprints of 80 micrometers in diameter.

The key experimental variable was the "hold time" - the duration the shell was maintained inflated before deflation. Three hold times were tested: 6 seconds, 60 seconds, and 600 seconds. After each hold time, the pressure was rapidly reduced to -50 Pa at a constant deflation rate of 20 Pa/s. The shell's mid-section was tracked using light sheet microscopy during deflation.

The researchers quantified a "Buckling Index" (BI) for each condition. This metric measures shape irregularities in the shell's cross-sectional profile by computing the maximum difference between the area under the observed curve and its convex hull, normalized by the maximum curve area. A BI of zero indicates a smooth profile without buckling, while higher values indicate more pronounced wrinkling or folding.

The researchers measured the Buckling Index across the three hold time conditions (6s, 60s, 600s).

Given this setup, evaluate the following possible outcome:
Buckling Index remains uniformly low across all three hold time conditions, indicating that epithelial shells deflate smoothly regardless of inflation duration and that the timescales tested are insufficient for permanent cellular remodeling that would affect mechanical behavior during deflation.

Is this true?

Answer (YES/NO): NO